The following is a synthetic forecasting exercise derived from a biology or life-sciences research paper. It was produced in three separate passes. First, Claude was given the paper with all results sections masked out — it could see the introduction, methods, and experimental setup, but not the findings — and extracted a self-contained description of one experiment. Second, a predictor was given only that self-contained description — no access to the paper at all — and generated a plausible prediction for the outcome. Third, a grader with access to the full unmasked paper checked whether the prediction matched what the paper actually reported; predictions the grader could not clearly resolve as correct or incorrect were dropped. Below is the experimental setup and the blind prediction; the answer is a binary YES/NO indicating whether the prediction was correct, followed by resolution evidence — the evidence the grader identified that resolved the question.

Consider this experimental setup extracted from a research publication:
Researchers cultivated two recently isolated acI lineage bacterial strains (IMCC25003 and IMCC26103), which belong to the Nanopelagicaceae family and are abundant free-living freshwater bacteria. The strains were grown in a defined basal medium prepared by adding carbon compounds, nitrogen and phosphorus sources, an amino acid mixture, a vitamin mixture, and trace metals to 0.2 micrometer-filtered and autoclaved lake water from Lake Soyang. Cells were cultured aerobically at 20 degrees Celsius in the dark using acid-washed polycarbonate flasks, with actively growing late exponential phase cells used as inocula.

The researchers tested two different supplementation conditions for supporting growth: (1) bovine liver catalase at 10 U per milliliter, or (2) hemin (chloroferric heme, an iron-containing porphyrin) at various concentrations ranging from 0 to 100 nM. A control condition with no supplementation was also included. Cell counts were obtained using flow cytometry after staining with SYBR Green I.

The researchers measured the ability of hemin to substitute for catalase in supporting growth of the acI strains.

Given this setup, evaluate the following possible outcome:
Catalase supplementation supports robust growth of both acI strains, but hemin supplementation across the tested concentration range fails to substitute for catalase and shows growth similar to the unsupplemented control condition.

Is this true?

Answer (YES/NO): NO